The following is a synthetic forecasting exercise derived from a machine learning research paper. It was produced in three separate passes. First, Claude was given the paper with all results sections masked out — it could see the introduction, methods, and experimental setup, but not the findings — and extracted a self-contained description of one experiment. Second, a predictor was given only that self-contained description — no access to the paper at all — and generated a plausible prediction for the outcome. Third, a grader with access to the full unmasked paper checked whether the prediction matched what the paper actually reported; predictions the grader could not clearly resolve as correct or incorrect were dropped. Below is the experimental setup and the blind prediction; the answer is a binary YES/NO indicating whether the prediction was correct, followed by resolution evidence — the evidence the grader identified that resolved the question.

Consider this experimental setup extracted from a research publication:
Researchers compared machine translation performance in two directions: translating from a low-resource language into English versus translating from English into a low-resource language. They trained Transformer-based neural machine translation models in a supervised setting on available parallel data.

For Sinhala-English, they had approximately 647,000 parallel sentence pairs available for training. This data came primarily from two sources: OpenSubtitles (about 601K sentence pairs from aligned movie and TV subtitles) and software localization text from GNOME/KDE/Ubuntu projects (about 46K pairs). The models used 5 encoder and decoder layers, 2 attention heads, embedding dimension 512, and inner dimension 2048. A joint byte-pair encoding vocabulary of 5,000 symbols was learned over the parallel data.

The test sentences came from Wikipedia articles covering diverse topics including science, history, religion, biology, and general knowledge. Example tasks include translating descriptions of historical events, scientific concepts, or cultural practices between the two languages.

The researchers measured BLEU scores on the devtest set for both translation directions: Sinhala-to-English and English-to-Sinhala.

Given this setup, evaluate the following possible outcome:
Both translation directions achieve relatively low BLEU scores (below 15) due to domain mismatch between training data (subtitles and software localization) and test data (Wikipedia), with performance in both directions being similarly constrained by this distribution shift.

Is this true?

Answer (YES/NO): NO